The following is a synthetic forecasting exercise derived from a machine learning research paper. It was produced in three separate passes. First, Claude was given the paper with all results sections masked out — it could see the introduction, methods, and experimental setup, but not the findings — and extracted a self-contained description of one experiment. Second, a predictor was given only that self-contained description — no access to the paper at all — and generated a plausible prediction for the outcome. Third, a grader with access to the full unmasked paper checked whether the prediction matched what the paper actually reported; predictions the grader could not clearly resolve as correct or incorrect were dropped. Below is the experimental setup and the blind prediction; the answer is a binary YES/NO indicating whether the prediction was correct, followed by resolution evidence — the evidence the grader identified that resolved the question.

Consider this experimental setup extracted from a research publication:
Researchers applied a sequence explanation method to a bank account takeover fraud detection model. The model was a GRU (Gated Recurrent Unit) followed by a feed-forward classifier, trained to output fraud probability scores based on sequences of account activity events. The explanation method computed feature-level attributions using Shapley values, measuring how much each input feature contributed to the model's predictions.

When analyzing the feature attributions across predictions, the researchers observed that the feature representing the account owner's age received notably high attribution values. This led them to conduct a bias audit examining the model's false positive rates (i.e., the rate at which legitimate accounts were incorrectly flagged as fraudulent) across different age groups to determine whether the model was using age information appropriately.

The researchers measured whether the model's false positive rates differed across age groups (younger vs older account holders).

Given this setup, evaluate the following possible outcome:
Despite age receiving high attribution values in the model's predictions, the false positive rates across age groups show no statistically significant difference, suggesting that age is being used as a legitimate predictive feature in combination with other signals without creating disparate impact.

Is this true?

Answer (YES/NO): NO